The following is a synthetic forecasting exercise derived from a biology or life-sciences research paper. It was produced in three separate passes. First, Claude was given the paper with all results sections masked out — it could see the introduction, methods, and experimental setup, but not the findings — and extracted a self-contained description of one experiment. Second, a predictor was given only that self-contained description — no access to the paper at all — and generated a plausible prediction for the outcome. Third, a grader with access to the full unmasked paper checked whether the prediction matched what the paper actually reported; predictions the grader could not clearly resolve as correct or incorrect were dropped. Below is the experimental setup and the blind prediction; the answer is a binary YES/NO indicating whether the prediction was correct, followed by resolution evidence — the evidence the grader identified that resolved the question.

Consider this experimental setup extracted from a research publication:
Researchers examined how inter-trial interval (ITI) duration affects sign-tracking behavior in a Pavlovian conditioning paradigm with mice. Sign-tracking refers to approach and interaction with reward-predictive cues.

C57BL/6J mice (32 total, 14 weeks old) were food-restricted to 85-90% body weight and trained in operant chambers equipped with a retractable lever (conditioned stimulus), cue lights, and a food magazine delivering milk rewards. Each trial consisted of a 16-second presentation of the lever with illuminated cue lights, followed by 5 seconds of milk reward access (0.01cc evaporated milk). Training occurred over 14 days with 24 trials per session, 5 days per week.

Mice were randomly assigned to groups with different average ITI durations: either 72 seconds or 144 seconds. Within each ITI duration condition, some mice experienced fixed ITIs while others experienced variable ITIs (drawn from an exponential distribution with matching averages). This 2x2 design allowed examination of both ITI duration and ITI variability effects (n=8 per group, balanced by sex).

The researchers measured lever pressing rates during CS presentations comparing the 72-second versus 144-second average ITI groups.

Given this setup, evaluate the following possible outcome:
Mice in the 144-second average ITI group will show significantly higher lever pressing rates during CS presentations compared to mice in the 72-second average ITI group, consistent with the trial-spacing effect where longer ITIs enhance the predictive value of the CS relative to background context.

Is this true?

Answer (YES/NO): NO